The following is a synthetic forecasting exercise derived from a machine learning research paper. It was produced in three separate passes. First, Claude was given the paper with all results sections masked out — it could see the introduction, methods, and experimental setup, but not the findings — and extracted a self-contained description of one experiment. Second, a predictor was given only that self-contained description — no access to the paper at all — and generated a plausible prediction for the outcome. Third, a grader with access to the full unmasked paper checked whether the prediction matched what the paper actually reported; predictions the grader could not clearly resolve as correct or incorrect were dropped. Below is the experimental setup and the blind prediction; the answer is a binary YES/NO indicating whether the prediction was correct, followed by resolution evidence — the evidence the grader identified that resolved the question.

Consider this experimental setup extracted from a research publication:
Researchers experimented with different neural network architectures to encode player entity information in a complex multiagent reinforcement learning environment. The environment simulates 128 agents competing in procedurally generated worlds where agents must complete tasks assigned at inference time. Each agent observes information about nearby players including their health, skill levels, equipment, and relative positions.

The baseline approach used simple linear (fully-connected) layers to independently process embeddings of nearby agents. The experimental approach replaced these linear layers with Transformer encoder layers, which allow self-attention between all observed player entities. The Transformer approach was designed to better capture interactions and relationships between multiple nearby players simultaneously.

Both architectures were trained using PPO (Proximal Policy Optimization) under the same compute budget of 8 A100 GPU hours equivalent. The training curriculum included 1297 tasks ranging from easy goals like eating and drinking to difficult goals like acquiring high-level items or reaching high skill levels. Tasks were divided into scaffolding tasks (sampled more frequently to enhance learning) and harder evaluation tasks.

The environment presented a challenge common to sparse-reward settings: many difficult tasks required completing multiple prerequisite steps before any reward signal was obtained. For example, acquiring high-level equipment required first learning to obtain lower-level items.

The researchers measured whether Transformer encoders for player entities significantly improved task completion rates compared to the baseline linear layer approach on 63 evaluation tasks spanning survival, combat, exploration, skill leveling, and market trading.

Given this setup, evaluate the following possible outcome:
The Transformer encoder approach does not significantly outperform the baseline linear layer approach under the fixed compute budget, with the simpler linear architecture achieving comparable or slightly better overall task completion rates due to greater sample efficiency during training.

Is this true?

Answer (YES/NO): YES